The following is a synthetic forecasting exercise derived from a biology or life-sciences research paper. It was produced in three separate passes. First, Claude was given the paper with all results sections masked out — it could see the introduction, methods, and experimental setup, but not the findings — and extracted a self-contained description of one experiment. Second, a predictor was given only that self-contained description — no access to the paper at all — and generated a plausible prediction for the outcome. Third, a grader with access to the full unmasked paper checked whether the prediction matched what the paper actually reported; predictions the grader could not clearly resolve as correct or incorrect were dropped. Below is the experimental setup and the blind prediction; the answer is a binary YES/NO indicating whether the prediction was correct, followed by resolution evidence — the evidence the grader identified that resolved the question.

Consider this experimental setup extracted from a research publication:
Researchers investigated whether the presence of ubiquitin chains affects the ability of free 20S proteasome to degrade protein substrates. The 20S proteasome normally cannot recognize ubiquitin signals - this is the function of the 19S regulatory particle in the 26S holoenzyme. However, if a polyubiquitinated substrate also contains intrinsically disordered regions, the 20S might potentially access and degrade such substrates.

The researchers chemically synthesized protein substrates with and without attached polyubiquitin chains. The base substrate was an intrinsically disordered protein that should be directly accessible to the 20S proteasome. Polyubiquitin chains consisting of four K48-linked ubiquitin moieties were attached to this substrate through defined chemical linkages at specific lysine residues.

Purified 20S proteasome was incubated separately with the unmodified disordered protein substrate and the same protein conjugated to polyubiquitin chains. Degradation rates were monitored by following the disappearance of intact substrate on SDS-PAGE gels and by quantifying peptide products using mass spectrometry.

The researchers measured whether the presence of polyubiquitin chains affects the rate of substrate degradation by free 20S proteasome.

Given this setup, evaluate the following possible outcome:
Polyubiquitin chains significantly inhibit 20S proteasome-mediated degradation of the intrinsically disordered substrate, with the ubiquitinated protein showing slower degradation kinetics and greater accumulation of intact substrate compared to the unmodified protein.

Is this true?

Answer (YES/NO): YES